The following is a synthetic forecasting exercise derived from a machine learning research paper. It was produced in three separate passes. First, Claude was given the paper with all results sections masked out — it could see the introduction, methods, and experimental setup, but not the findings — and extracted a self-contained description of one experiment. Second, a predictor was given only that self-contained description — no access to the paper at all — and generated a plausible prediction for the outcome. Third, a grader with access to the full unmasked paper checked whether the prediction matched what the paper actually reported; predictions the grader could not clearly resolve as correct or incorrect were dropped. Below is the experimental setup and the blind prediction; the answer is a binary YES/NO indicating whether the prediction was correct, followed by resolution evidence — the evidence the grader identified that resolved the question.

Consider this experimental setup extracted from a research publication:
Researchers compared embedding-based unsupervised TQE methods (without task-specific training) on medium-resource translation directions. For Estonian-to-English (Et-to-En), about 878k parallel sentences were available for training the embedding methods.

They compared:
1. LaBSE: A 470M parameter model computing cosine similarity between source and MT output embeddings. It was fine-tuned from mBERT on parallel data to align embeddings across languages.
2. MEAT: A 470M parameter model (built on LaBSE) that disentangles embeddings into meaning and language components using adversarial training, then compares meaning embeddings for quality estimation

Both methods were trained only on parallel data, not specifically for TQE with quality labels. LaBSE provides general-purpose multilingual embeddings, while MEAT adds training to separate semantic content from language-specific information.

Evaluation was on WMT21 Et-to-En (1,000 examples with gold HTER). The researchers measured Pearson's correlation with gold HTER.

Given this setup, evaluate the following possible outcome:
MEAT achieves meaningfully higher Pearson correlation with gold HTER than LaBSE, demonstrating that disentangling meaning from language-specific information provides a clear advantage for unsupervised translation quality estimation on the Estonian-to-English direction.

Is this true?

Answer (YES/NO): YES